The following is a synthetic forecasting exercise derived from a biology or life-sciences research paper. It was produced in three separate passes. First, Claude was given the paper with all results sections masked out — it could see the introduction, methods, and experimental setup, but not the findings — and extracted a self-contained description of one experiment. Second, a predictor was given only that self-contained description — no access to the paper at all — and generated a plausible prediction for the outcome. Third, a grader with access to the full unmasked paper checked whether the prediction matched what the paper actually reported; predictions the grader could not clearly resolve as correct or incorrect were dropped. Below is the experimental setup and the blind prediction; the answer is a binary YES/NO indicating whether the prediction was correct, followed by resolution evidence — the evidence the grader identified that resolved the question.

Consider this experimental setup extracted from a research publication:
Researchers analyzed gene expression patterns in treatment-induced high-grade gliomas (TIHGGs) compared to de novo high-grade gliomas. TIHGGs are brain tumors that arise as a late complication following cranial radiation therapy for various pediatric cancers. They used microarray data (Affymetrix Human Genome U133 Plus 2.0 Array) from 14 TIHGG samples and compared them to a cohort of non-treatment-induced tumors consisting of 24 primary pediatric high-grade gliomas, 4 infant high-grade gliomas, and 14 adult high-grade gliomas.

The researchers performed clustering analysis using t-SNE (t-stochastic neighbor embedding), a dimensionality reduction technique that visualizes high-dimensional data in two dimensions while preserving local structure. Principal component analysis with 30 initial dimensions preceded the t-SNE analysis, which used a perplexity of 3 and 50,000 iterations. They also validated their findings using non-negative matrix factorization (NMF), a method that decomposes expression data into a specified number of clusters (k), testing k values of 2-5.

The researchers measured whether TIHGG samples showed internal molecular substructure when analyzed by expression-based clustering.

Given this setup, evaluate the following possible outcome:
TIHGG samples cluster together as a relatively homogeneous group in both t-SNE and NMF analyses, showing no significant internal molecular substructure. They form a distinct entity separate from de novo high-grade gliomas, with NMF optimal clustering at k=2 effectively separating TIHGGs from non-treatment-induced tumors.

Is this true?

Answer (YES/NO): NO